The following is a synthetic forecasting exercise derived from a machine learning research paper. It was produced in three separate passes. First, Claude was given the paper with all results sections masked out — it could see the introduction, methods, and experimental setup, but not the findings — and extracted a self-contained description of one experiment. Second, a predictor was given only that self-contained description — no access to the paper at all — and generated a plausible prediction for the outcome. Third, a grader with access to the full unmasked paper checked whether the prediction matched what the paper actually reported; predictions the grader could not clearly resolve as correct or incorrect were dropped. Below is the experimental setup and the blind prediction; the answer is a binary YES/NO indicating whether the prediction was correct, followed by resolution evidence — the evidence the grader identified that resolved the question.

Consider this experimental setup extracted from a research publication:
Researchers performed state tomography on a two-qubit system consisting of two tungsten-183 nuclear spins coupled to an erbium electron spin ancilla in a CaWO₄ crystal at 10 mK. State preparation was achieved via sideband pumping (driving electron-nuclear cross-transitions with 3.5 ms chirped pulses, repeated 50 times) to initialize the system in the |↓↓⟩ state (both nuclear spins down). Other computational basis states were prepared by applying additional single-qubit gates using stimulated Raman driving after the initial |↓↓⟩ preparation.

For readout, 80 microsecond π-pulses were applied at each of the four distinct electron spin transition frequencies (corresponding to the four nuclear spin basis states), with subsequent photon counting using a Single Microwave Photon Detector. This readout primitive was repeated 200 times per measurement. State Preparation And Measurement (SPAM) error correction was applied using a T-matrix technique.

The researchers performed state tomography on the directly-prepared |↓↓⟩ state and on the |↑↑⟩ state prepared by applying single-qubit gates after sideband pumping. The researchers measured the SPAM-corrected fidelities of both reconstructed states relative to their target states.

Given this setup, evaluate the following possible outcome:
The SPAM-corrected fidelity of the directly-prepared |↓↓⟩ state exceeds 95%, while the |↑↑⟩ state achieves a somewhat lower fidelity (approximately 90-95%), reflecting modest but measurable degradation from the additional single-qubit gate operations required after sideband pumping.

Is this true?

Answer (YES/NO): YES